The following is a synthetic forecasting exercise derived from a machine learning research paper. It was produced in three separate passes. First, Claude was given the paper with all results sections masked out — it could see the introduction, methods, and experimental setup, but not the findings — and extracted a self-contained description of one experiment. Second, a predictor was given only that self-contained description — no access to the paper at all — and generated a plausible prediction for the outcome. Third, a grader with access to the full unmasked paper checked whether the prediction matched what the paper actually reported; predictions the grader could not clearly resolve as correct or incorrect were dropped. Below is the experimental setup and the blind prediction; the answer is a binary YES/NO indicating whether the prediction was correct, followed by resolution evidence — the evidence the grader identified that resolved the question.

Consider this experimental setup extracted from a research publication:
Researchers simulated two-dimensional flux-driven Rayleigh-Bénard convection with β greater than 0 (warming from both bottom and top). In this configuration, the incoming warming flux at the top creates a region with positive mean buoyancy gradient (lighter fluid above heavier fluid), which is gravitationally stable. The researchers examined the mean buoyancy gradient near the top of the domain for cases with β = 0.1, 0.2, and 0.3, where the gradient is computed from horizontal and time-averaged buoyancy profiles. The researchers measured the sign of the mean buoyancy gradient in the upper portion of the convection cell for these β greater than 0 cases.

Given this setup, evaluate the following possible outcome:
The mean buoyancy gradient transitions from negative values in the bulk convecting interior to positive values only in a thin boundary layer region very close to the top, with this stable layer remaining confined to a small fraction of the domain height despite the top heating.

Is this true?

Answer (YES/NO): NO